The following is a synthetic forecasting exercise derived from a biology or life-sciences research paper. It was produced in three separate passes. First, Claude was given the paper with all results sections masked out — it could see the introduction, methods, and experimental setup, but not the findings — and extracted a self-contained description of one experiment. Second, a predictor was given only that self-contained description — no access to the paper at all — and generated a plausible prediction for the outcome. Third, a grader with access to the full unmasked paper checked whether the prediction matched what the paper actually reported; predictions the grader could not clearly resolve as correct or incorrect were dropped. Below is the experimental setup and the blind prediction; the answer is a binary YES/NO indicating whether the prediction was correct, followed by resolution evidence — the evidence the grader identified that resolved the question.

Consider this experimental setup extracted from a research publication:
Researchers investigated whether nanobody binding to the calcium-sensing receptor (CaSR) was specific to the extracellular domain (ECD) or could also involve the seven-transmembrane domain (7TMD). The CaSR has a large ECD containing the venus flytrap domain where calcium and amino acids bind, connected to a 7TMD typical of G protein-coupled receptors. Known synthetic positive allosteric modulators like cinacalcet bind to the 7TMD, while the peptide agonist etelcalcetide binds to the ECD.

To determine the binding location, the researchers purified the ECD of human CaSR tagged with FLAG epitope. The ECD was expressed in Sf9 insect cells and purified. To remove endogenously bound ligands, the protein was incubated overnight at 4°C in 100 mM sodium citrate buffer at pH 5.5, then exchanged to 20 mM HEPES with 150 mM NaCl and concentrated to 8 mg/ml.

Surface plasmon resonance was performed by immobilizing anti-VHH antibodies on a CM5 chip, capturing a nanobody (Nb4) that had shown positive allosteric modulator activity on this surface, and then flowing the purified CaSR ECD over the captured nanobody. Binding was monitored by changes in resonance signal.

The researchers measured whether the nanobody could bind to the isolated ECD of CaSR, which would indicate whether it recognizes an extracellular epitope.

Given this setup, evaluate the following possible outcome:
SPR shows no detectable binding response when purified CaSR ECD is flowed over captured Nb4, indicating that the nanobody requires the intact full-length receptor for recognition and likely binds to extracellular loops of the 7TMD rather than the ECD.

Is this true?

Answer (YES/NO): NO